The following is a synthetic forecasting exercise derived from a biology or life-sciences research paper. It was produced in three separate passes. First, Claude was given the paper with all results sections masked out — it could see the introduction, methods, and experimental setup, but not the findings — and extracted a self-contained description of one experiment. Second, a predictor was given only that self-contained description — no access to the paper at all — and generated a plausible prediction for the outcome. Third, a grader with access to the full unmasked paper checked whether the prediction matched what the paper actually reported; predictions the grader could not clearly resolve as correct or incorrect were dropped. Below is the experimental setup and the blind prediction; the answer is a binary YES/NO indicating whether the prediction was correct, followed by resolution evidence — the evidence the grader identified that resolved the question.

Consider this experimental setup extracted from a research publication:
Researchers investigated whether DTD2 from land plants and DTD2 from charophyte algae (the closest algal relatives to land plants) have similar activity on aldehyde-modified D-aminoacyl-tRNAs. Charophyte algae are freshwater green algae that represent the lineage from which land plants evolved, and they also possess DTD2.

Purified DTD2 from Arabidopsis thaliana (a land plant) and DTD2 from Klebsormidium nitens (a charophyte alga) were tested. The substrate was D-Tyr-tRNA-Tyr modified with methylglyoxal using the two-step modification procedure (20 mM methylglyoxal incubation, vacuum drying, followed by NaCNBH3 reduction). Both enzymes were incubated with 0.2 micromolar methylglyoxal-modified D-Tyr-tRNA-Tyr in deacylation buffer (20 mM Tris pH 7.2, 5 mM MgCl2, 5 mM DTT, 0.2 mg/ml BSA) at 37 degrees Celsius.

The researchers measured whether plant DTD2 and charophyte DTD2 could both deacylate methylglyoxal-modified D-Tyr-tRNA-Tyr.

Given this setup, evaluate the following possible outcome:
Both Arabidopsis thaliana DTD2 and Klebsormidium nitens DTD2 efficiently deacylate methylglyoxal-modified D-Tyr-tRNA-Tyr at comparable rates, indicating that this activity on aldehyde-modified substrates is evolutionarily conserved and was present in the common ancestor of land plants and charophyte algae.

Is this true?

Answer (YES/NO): YES